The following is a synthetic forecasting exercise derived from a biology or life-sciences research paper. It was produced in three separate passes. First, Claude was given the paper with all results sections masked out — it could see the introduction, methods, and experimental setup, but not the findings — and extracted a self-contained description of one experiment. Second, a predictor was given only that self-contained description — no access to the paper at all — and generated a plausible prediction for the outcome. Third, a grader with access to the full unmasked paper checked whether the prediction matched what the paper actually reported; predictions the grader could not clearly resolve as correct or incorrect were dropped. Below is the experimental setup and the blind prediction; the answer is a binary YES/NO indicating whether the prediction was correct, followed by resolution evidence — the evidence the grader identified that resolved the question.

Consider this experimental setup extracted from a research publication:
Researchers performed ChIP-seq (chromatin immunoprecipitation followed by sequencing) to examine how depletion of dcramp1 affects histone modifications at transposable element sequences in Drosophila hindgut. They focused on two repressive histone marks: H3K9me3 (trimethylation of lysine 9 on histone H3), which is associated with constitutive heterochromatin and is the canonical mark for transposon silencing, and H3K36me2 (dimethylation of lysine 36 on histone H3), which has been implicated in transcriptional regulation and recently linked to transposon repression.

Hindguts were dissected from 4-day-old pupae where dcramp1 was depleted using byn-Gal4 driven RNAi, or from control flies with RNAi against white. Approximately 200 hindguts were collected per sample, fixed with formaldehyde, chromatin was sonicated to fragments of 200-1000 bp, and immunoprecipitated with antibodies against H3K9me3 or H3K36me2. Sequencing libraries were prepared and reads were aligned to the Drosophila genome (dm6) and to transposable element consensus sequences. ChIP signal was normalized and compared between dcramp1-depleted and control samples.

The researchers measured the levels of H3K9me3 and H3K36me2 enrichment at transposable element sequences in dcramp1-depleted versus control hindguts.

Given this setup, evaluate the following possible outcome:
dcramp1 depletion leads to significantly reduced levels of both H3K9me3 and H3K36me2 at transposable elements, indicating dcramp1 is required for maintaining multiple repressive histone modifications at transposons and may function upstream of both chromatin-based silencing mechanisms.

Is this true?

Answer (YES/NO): YES